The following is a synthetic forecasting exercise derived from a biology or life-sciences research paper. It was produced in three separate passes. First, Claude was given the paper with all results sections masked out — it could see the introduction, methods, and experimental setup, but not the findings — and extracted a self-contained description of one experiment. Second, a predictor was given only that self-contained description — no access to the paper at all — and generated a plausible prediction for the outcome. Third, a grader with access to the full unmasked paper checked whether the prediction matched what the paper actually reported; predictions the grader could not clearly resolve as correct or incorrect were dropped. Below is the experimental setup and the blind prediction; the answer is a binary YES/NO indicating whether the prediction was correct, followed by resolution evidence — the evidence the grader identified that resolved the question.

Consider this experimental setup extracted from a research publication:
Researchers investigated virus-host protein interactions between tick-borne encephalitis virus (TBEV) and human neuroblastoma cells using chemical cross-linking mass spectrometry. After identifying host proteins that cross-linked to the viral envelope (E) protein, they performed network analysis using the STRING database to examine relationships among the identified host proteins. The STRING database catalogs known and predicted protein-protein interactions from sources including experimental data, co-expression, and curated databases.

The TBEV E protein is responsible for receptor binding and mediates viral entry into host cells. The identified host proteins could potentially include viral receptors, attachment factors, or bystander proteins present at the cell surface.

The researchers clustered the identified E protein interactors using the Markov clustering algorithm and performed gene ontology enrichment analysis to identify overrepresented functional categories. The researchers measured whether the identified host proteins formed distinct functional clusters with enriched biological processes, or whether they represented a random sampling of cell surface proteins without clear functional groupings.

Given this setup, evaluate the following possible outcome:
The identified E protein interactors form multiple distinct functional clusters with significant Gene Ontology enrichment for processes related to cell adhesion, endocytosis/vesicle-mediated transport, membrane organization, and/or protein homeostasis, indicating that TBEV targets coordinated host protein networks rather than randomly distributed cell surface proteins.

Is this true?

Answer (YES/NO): YES